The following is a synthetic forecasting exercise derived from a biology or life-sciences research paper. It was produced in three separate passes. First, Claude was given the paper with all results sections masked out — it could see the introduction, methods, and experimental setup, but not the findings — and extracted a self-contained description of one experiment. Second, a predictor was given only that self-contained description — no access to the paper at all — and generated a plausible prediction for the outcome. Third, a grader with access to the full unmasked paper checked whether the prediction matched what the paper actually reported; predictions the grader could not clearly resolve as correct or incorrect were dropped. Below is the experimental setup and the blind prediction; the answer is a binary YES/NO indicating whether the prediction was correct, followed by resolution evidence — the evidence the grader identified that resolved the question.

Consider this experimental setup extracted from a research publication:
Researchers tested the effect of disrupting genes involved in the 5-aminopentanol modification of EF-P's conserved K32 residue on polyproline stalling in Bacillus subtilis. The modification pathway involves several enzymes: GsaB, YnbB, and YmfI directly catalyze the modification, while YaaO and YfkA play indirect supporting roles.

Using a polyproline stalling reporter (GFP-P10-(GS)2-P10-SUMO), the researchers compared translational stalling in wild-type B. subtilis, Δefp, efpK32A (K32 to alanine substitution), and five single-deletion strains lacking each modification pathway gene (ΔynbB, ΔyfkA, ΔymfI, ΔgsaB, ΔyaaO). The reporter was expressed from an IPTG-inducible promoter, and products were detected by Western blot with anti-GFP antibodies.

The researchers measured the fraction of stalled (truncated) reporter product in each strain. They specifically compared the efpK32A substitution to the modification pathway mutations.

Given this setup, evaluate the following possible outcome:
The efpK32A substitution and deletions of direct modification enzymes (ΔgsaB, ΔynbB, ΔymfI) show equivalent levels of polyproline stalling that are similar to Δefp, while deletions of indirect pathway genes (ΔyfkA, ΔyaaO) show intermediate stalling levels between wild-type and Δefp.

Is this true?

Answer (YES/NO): NO